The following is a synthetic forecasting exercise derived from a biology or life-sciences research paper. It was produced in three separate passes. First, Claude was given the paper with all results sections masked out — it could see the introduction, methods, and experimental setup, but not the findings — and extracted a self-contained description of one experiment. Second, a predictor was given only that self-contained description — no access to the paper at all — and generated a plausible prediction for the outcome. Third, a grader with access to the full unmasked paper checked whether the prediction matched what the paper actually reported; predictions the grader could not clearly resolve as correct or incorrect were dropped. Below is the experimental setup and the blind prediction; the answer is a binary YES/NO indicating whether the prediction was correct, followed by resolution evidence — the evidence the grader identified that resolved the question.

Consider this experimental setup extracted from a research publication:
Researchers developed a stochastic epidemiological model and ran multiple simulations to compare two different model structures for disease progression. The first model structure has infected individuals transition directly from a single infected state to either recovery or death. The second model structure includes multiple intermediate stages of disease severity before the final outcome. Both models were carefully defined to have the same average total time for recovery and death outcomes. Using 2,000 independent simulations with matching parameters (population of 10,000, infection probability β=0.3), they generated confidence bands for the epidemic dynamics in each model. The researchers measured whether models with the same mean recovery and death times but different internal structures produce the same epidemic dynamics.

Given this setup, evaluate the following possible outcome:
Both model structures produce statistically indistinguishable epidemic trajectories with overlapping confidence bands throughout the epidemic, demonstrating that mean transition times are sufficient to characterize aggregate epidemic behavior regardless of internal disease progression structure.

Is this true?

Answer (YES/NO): NO